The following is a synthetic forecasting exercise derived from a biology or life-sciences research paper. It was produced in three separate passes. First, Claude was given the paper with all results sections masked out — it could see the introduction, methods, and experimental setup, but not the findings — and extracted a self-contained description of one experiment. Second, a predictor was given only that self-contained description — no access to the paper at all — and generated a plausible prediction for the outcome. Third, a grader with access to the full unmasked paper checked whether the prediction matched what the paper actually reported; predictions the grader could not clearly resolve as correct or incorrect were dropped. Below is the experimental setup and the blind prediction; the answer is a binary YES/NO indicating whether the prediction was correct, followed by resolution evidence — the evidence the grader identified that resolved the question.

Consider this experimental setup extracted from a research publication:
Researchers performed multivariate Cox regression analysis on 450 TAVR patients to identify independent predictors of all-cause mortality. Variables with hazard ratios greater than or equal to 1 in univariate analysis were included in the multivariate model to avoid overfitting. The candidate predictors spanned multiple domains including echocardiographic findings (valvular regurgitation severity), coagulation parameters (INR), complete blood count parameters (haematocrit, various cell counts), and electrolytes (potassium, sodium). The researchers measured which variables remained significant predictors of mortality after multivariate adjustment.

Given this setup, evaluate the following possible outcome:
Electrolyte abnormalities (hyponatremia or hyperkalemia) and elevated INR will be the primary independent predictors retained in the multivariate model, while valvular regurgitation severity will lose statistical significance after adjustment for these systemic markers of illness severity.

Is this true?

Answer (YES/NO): NO